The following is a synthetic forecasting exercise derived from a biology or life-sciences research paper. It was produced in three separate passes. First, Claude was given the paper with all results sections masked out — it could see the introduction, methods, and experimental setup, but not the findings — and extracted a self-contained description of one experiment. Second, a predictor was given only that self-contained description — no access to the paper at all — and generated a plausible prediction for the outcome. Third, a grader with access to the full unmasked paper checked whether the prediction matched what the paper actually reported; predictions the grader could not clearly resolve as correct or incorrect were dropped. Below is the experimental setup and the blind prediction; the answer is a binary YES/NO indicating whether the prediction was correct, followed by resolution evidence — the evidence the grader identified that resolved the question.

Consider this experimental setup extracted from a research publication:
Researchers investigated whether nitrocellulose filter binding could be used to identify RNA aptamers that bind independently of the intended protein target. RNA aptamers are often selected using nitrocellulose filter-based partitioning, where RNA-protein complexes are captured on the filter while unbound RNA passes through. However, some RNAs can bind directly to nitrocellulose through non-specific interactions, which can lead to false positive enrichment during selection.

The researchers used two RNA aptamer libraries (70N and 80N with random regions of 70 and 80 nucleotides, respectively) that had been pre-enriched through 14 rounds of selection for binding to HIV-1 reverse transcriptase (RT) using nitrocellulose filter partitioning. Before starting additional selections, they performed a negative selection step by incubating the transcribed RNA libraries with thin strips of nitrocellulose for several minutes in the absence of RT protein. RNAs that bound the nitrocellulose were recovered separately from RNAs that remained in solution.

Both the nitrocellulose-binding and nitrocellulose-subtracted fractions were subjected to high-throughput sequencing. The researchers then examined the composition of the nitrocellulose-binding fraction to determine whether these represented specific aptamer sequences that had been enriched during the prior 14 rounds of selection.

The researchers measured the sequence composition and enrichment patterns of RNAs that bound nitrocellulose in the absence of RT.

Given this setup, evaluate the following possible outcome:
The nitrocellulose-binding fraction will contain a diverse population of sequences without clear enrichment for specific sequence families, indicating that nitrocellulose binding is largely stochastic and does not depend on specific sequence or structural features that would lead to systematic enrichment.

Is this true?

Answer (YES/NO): NO